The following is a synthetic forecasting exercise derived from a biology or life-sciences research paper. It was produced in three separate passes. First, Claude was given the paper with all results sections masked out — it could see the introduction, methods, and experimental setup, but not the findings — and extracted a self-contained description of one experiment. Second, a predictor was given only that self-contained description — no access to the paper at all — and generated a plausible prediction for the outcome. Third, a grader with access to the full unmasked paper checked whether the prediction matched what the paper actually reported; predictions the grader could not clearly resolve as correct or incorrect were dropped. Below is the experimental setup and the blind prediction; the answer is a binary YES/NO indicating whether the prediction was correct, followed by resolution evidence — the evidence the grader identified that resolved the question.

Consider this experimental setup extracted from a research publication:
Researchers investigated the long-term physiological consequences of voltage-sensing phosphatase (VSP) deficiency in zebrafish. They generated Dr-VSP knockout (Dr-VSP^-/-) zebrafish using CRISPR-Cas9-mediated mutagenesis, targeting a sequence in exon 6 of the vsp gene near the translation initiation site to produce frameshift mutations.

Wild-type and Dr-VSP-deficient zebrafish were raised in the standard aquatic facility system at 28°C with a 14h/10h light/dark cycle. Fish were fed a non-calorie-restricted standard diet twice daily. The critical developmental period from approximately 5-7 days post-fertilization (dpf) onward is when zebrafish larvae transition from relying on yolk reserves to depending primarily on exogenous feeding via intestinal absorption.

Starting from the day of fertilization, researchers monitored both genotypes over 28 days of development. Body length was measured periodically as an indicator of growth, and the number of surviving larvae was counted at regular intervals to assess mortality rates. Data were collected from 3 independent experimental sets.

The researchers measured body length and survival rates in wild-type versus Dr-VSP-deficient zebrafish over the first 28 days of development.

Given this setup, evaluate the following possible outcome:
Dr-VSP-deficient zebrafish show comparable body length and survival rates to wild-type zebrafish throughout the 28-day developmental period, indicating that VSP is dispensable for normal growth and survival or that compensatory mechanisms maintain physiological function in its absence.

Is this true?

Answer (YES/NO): NO